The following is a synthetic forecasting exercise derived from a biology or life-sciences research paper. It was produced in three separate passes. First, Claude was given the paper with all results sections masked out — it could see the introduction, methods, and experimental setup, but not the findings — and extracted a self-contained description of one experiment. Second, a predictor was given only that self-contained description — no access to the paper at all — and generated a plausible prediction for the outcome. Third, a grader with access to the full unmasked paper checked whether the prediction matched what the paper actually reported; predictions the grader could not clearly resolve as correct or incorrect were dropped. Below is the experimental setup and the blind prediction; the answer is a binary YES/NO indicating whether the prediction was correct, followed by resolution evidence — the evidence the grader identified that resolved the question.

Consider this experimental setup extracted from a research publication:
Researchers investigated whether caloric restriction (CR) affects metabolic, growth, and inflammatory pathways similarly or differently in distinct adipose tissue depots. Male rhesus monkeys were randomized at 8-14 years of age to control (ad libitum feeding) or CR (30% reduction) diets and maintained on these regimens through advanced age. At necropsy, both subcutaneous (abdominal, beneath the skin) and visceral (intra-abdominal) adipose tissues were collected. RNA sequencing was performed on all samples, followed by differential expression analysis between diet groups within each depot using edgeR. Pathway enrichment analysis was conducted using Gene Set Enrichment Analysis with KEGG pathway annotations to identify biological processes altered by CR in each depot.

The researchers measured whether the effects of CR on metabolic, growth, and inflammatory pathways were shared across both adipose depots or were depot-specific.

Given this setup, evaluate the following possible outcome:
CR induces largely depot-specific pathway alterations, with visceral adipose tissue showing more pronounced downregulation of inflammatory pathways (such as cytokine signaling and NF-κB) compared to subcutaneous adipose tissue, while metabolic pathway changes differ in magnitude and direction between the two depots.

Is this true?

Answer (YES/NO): NO